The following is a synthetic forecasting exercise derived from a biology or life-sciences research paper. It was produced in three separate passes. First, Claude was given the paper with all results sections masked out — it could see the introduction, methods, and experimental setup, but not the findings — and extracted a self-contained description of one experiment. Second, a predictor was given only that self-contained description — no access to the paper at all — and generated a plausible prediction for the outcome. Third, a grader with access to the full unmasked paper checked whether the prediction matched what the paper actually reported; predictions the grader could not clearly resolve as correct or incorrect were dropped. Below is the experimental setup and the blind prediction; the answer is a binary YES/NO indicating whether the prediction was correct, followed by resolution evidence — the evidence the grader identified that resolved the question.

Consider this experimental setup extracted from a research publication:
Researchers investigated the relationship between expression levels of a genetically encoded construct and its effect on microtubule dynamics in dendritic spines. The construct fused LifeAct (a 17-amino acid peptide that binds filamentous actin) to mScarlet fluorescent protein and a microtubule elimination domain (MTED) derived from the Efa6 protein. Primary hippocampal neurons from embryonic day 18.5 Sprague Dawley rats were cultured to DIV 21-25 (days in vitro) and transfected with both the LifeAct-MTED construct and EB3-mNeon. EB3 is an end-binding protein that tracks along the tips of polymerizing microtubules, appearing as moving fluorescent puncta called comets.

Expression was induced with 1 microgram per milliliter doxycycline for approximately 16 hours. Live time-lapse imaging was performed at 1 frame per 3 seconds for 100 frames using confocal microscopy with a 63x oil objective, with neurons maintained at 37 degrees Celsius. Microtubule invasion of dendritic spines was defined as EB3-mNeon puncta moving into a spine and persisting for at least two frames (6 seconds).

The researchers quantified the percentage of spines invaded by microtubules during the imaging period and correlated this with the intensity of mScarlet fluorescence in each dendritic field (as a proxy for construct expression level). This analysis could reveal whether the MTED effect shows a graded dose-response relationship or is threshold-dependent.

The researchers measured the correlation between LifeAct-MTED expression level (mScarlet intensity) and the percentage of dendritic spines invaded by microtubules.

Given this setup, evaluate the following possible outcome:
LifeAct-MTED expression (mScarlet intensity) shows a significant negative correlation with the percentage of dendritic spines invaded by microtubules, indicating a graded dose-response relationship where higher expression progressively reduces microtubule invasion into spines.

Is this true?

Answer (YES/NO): NO